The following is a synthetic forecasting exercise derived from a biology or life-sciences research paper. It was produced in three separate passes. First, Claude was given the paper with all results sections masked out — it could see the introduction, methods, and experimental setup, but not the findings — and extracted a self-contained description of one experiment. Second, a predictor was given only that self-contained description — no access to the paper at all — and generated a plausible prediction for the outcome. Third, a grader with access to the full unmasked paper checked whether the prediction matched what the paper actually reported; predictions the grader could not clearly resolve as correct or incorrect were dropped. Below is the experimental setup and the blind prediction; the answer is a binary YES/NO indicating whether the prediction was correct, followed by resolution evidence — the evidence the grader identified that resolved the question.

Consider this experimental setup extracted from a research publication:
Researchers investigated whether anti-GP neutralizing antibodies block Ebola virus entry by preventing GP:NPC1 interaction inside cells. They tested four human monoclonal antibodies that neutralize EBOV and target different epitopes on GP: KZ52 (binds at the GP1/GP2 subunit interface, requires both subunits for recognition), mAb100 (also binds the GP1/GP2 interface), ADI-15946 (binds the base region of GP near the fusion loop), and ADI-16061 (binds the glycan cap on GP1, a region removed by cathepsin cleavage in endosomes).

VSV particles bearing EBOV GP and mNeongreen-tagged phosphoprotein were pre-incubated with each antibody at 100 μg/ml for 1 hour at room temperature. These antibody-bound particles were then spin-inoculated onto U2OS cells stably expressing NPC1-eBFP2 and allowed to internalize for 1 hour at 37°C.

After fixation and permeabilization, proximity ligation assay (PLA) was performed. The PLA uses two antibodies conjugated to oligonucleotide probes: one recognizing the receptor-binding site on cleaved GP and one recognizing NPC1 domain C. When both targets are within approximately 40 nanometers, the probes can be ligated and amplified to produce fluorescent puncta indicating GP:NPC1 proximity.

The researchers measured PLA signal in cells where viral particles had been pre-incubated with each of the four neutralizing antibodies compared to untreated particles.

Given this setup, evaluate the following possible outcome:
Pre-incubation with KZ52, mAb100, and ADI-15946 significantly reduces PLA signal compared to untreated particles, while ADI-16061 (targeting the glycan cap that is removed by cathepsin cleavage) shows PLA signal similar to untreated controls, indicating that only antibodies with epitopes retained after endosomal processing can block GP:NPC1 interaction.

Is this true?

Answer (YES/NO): NO